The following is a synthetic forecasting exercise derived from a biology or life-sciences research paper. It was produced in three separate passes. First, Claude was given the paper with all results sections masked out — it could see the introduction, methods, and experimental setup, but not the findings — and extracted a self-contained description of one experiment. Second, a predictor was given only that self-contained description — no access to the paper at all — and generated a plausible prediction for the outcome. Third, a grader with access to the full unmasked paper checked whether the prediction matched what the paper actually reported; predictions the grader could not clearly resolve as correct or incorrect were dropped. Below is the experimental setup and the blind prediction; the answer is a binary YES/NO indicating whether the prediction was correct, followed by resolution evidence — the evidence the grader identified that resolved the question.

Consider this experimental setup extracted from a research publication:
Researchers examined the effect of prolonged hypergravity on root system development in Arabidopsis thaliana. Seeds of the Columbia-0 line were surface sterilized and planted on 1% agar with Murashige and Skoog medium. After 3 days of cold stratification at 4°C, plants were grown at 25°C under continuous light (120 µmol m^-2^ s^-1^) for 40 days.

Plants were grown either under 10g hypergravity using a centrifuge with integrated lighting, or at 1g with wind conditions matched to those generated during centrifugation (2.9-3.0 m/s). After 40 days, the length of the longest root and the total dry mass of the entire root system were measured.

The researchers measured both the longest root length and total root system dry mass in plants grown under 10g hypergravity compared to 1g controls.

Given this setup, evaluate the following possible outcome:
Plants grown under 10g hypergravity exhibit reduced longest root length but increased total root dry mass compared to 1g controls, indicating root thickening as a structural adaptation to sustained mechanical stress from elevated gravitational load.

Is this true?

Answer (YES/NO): NO